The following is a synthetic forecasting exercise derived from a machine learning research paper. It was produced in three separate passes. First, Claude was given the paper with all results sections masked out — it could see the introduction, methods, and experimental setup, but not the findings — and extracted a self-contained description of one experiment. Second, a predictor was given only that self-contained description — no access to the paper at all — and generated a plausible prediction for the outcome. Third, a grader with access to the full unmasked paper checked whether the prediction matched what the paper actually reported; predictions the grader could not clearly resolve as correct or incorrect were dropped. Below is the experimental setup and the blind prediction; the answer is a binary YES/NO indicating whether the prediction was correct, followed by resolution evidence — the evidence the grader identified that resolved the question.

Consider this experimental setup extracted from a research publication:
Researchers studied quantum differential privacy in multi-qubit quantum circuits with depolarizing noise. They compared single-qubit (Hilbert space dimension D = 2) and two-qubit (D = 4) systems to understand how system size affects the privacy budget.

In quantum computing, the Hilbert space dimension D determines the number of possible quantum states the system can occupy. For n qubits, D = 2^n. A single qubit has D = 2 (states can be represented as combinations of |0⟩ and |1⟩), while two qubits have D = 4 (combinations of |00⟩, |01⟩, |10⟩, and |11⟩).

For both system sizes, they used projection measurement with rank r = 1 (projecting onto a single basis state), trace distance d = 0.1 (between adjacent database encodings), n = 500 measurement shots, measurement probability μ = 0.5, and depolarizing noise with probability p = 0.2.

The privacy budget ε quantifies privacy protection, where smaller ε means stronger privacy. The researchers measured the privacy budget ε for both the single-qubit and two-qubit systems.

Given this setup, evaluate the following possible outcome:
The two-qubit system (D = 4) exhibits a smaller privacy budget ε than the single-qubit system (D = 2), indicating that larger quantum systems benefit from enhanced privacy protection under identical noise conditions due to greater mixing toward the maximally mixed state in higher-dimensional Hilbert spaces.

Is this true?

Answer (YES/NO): NO